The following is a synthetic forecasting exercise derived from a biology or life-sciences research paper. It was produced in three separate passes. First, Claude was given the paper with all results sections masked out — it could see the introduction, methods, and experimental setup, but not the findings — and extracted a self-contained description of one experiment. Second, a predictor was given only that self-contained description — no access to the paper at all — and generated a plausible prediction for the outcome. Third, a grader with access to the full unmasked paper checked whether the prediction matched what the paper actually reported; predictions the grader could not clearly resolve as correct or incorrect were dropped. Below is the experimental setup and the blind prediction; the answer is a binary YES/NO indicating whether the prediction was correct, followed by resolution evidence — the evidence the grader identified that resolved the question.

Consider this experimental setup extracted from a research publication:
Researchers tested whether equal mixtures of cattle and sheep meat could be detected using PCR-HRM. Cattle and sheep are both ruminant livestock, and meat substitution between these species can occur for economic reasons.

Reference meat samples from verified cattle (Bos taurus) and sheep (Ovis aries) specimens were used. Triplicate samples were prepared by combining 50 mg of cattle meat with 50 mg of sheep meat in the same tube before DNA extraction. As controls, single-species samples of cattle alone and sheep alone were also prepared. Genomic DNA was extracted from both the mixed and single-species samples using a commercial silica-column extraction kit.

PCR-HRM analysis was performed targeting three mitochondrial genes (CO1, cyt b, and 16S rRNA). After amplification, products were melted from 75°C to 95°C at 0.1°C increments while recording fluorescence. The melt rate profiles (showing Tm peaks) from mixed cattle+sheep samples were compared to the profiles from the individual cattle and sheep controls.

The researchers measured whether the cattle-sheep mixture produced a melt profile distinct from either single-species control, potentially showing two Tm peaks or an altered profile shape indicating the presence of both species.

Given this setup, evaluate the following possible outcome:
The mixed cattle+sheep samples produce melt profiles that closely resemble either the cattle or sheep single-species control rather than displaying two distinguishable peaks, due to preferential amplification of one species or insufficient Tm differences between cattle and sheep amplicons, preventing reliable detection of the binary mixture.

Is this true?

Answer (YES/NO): NO